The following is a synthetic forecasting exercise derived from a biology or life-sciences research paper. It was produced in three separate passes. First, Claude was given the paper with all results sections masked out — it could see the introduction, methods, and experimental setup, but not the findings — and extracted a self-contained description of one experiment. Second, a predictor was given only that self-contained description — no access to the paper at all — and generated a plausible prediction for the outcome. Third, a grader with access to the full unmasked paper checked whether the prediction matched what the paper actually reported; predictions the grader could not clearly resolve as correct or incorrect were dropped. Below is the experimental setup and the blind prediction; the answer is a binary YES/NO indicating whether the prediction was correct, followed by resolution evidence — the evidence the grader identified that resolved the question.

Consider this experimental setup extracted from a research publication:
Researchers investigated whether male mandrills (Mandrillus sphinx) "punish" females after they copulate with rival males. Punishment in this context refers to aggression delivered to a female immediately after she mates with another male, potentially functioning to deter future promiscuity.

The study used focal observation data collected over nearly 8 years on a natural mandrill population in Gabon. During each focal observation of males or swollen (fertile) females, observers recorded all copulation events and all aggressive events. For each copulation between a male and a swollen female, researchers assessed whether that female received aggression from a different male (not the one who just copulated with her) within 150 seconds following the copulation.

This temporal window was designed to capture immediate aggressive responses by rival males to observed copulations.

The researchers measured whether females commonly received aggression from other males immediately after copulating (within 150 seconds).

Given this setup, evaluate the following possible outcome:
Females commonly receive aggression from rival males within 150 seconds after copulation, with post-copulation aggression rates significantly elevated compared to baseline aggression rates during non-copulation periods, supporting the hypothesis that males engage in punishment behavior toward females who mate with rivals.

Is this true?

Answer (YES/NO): NO